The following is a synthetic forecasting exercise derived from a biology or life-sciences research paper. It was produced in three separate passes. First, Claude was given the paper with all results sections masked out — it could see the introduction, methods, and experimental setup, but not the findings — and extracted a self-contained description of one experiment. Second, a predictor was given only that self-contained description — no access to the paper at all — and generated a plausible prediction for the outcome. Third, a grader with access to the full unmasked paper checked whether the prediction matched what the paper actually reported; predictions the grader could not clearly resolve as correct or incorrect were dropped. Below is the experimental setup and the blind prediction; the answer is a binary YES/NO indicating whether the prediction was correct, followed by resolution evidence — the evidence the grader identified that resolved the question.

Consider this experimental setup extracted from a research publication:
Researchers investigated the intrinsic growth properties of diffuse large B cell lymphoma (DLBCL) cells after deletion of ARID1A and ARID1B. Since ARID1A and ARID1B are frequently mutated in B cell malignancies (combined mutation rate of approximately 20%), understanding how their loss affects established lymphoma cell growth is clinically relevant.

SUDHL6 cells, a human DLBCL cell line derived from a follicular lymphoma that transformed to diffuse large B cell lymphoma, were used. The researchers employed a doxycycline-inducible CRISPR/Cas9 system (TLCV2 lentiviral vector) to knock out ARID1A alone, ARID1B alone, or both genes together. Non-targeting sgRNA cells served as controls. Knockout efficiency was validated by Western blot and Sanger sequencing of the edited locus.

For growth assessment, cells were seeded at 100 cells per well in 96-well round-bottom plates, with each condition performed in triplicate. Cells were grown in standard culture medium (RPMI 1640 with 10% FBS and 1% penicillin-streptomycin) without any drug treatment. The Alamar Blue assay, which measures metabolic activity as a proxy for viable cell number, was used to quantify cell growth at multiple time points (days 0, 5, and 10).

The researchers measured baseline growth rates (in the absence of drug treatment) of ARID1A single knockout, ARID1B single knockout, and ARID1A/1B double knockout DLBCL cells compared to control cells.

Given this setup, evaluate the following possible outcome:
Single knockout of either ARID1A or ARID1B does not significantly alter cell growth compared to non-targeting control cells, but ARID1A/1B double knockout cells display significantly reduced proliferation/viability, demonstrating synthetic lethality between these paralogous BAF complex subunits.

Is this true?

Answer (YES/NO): NO